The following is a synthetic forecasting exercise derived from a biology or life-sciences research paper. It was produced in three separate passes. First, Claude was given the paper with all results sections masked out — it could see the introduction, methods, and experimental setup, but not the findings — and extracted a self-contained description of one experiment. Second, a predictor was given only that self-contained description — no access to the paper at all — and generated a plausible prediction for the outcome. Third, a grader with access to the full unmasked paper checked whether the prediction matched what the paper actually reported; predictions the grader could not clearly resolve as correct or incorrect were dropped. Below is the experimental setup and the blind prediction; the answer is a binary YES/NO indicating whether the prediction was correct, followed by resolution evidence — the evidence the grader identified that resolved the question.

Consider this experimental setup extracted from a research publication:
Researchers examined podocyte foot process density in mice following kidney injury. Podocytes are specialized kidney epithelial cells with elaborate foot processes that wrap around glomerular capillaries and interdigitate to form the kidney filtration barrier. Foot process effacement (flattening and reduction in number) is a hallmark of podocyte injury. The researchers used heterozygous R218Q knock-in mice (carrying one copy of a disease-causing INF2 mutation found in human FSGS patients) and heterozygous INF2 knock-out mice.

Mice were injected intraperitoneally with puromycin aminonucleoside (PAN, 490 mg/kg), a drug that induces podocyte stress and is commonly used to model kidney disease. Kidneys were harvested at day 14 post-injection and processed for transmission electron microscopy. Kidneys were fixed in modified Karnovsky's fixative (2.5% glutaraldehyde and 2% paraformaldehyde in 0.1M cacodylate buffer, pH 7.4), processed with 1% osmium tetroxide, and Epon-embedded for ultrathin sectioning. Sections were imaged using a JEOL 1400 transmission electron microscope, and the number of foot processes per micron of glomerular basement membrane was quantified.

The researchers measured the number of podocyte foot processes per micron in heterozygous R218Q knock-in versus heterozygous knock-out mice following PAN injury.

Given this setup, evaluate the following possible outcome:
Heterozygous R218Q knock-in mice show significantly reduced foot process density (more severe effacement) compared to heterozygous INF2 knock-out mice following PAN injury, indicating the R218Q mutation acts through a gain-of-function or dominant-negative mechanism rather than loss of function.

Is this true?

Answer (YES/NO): YES